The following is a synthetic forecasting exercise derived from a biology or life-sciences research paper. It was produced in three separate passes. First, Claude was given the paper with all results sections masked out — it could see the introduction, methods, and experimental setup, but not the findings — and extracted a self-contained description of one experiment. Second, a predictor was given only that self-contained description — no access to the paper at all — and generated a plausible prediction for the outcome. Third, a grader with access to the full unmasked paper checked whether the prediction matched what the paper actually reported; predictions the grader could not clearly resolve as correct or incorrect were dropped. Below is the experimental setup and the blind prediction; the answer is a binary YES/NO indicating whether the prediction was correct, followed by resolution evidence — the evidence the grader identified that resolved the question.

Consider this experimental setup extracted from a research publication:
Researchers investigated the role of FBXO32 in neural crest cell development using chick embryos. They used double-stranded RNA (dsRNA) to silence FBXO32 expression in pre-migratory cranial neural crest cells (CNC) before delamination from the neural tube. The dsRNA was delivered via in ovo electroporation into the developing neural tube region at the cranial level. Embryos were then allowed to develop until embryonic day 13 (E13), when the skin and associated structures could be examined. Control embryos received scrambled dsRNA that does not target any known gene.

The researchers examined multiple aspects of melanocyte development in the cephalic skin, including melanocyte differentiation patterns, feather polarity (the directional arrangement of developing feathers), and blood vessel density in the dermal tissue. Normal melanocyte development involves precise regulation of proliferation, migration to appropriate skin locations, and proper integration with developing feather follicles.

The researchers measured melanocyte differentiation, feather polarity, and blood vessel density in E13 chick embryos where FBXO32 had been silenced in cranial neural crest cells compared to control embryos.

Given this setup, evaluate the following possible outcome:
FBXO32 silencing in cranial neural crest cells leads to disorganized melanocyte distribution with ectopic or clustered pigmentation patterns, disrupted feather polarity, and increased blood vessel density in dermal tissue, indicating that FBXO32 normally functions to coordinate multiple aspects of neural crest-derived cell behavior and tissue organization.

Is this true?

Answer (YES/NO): YES